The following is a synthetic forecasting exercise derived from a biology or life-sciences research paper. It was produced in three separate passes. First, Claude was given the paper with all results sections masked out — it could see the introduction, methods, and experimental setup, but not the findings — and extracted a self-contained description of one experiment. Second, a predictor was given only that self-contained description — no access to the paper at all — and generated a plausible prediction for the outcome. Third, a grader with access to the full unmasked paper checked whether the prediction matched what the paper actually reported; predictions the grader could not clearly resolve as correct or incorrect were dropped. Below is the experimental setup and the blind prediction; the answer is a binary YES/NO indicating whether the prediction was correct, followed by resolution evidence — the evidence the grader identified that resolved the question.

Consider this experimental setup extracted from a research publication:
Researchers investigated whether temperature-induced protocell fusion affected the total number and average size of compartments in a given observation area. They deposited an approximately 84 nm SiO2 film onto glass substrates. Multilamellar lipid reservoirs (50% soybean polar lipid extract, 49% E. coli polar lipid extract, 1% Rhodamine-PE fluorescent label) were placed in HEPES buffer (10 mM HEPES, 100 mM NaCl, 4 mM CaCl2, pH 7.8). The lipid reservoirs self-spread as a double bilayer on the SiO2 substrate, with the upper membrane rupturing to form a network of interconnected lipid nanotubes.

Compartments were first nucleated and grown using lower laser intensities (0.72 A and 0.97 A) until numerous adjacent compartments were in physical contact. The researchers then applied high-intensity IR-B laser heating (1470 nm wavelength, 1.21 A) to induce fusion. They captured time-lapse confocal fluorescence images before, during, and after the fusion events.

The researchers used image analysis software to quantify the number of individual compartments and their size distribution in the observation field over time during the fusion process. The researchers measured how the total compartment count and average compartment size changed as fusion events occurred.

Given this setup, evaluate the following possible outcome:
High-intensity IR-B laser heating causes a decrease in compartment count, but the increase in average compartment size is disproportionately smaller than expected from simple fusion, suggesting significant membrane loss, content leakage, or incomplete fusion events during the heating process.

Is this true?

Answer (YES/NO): NO